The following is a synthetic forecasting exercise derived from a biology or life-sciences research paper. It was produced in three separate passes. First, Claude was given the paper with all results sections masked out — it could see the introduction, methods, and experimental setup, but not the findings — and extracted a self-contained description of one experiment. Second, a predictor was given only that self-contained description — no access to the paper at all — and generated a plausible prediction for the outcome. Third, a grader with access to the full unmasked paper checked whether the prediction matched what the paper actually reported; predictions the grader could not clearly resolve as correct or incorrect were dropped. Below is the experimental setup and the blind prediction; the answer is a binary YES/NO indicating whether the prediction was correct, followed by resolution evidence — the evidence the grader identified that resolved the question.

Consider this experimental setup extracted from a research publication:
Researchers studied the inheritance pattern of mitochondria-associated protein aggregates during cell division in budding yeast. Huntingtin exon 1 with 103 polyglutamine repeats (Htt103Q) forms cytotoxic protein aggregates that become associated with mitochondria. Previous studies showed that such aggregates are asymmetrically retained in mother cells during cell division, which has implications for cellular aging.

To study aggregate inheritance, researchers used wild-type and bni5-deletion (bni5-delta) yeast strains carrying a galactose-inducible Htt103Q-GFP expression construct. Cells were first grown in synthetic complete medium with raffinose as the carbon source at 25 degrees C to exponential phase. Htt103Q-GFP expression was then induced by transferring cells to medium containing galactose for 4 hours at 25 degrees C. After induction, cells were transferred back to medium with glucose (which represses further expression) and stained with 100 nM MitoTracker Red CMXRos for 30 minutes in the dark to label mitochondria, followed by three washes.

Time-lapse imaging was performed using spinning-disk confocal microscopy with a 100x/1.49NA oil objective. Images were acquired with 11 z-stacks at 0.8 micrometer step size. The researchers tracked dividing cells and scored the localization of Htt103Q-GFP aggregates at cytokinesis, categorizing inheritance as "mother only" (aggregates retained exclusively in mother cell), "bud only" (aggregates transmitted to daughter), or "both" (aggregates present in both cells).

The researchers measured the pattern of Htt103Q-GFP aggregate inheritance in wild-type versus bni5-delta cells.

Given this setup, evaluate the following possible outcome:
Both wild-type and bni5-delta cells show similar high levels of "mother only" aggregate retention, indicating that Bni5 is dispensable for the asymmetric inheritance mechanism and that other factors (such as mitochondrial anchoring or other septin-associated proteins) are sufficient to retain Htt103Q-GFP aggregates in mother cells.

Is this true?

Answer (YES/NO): NO